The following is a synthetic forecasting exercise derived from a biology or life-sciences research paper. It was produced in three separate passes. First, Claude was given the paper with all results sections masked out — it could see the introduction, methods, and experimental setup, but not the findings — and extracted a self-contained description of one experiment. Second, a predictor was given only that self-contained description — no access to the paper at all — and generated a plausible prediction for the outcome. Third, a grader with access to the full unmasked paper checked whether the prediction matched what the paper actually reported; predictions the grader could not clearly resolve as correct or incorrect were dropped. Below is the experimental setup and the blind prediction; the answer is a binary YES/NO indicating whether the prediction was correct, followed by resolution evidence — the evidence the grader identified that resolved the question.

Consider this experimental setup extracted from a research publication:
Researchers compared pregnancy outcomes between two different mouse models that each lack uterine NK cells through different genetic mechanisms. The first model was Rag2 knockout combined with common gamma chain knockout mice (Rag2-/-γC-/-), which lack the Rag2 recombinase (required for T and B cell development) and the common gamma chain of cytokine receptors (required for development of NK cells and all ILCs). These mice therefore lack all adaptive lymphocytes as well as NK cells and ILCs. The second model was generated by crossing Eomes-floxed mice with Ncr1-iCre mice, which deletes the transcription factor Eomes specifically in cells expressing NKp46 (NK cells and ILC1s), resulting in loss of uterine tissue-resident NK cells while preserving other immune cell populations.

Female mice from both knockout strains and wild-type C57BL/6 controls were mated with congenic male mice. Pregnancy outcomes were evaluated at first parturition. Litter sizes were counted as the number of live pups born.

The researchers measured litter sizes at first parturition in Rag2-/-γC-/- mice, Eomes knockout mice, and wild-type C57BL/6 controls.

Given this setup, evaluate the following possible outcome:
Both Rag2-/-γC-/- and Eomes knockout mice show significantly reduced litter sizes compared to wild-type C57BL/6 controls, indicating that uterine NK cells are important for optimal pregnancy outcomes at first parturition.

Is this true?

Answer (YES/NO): YES